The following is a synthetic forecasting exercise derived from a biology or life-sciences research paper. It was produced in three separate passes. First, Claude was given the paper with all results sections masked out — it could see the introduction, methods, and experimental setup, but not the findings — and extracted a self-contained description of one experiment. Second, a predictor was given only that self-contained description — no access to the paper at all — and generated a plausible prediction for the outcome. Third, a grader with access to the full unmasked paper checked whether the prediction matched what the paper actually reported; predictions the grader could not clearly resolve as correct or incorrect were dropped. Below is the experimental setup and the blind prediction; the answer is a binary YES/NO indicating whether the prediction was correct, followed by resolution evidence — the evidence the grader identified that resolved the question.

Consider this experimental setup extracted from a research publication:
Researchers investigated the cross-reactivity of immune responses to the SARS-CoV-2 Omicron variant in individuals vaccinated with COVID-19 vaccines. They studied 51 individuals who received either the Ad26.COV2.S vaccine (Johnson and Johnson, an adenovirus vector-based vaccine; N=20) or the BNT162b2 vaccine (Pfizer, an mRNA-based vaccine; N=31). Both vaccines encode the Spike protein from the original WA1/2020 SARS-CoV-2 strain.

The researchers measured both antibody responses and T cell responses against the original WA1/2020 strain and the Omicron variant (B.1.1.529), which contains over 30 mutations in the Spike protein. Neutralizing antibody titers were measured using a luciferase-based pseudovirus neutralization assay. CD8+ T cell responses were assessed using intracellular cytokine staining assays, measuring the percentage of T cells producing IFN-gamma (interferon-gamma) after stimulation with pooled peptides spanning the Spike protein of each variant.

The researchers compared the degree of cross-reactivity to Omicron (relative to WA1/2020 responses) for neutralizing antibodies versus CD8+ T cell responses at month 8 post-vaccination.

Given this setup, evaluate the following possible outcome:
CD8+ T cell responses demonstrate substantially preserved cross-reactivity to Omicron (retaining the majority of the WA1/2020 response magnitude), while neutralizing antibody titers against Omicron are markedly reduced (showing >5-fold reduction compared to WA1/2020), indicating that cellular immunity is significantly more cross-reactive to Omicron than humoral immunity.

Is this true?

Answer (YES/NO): YES